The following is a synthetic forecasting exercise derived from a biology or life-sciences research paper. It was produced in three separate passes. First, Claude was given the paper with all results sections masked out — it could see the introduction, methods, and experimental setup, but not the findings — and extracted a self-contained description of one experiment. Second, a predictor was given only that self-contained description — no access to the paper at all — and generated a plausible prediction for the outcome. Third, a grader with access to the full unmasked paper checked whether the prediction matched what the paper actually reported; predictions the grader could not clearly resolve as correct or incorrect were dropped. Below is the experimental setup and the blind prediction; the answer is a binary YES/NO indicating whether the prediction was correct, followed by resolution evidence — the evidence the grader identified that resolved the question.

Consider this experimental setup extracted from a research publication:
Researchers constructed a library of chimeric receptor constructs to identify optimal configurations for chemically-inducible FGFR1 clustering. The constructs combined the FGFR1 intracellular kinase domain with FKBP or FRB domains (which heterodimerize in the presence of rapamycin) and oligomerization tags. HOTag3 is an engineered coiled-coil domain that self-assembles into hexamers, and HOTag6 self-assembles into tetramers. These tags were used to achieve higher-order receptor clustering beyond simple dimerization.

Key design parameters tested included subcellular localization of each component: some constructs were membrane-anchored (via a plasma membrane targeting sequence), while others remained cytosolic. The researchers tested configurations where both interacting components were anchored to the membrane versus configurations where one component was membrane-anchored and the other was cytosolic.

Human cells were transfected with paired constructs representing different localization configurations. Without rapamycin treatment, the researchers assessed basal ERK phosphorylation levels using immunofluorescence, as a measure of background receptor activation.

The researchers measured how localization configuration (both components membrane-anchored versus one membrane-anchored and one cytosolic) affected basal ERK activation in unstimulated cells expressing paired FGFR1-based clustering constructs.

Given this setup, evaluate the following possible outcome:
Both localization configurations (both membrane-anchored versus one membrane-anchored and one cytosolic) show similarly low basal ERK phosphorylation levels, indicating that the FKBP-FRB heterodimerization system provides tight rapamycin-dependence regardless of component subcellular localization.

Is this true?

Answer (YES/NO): NO